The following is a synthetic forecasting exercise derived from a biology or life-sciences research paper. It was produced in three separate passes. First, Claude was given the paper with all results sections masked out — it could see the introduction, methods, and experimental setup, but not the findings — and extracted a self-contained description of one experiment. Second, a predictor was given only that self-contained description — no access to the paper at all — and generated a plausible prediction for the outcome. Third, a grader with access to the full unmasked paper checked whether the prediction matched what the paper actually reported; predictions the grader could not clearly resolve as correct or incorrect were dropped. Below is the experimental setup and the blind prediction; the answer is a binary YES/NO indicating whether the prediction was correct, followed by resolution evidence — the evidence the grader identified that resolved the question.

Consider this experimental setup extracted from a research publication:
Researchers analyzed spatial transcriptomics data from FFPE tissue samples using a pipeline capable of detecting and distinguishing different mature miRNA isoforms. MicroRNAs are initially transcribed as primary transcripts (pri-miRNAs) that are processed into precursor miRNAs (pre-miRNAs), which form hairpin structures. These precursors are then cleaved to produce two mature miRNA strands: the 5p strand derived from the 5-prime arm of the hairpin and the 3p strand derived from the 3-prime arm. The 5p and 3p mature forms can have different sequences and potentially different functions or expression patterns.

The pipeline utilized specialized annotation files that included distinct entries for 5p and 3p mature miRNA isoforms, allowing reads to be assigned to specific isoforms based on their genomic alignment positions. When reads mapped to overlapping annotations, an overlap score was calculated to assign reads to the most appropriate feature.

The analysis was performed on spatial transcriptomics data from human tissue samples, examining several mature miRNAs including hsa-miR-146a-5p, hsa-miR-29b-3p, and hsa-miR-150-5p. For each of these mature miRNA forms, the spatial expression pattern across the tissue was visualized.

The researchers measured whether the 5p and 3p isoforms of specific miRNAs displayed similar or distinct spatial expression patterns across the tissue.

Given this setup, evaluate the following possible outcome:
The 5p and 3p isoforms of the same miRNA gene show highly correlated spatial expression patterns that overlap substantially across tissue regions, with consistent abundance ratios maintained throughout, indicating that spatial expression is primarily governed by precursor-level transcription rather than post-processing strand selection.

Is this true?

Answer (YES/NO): NO